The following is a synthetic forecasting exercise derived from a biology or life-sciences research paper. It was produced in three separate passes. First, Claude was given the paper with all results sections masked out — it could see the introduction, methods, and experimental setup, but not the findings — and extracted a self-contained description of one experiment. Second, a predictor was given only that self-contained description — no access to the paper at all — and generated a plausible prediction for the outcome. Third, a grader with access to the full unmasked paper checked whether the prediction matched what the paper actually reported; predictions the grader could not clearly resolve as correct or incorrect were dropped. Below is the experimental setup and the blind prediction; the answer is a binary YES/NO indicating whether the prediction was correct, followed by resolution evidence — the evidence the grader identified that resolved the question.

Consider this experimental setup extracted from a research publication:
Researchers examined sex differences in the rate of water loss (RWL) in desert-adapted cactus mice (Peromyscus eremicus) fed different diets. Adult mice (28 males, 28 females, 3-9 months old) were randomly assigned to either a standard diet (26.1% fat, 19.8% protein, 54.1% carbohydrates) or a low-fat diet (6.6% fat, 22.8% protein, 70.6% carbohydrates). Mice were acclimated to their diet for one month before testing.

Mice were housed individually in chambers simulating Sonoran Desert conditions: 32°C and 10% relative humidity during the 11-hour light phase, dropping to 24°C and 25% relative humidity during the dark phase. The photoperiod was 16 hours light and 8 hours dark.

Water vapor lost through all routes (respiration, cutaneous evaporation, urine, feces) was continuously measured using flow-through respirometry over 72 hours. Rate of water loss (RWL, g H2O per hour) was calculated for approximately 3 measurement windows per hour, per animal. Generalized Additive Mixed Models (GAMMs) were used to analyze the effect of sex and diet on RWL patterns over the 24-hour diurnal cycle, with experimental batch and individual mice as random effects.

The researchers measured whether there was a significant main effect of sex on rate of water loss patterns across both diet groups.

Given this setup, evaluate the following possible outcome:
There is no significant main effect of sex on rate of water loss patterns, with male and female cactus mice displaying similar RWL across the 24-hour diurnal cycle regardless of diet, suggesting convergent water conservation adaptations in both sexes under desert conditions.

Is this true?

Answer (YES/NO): NO